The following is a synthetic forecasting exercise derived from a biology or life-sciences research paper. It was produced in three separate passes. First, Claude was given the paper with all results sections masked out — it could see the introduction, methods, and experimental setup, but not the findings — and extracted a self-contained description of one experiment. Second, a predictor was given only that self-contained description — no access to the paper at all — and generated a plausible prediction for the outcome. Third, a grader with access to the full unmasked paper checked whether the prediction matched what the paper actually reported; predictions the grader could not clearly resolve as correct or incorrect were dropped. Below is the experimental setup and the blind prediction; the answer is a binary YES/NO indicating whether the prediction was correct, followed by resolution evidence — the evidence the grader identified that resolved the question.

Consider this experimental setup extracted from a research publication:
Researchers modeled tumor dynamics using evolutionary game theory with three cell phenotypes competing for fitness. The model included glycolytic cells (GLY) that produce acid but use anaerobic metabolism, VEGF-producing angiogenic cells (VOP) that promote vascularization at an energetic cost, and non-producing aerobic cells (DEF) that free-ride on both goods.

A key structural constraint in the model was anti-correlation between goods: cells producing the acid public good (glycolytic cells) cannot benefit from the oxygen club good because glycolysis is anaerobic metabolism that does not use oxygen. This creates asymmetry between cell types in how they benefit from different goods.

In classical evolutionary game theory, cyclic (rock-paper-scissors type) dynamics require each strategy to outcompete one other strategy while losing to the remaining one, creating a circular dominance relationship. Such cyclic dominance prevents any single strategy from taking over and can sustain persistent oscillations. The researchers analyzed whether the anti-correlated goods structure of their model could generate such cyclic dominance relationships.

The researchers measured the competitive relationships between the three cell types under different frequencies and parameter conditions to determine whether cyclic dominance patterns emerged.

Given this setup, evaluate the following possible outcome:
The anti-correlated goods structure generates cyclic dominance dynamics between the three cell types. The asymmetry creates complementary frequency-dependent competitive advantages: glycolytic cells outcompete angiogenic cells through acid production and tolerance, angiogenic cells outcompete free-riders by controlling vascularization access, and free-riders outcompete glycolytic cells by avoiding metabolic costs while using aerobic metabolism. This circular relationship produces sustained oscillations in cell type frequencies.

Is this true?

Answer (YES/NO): YES